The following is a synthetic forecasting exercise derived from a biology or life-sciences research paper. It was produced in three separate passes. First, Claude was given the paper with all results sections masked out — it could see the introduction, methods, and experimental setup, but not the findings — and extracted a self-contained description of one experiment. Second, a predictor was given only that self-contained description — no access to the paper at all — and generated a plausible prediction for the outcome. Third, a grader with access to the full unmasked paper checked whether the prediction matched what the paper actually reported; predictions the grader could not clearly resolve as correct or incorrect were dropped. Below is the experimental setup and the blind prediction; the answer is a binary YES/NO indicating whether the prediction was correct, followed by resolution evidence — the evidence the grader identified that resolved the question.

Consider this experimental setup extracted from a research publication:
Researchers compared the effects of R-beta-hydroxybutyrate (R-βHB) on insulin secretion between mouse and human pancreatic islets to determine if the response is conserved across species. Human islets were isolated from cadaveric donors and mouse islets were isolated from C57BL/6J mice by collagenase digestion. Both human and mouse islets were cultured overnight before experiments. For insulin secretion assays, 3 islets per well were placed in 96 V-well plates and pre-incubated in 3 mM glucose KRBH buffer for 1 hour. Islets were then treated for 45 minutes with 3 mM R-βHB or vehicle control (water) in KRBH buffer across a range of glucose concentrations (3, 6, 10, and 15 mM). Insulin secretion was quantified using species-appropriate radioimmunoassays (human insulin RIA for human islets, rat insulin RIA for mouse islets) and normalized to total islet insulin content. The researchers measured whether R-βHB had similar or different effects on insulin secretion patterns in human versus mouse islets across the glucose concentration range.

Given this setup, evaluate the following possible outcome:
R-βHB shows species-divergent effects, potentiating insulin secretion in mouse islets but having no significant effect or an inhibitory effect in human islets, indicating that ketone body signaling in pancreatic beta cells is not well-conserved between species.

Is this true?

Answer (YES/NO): NO